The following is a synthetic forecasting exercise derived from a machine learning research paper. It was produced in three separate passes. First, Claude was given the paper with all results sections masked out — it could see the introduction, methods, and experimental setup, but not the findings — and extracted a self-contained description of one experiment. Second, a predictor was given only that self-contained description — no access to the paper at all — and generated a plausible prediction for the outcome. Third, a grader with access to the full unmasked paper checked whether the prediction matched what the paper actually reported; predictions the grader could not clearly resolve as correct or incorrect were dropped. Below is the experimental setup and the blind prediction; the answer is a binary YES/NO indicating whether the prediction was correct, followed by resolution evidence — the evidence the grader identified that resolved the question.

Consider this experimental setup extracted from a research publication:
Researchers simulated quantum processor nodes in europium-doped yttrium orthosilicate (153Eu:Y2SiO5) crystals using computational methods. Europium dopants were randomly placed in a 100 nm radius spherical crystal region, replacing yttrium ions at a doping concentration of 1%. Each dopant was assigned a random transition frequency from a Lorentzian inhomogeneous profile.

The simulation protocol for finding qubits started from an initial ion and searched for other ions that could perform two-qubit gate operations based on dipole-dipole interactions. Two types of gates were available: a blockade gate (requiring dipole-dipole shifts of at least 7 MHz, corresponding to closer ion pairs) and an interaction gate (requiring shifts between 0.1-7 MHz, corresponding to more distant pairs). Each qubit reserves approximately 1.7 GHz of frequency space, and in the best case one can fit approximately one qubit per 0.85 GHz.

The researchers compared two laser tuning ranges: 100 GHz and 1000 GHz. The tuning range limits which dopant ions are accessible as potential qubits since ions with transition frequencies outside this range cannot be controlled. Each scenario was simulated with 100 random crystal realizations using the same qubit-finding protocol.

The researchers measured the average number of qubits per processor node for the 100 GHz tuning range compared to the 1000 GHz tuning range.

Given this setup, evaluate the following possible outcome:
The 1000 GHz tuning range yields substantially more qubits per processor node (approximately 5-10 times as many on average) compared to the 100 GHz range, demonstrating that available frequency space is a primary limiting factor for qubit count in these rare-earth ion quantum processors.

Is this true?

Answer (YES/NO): YES